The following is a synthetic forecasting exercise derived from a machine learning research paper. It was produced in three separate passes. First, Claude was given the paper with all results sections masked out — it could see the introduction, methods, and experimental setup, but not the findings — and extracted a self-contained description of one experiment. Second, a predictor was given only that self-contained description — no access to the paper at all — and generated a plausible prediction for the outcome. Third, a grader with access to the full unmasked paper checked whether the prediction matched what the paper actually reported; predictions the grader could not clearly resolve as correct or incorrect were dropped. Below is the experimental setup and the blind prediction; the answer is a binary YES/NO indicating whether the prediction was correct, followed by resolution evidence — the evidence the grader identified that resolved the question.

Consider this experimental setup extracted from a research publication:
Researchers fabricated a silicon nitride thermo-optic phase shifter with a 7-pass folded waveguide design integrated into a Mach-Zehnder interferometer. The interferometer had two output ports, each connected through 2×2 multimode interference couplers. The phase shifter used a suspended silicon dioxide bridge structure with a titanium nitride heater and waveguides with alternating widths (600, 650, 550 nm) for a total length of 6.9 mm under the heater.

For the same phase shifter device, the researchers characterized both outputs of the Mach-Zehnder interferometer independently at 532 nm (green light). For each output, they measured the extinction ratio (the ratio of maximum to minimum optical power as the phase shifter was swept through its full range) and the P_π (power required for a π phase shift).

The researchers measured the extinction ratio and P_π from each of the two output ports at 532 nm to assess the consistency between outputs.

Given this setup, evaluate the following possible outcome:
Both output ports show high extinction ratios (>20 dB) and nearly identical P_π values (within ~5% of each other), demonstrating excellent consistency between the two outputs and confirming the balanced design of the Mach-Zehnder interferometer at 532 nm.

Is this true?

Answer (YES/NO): NO